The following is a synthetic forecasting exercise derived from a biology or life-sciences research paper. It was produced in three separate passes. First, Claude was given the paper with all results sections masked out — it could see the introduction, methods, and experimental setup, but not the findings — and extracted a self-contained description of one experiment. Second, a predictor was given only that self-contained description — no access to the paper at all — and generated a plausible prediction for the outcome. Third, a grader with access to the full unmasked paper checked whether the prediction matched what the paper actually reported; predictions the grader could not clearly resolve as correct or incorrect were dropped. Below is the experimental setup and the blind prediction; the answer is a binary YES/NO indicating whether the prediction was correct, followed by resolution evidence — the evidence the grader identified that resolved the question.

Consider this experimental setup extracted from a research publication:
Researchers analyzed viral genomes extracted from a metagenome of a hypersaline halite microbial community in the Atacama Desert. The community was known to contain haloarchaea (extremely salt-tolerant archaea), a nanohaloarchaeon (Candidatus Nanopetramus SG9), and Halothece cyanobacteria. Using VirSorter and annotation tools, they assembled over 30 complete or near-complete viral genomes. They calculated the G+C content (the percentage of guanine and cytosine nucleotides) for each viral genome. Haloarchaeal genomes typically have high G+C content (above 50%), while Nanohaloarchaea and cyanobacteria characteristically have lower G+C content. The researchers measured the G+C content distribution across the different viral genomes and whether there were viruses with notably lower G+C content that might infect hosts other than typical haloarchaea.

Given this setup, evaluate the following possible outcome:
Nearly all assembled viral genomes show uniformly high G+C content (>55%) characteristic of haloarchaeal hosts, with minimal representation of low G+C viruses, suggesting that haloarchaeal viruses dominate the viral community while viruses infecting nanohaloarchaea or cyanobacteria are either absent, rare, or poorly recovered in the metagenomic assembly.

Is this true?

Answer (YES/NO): NO